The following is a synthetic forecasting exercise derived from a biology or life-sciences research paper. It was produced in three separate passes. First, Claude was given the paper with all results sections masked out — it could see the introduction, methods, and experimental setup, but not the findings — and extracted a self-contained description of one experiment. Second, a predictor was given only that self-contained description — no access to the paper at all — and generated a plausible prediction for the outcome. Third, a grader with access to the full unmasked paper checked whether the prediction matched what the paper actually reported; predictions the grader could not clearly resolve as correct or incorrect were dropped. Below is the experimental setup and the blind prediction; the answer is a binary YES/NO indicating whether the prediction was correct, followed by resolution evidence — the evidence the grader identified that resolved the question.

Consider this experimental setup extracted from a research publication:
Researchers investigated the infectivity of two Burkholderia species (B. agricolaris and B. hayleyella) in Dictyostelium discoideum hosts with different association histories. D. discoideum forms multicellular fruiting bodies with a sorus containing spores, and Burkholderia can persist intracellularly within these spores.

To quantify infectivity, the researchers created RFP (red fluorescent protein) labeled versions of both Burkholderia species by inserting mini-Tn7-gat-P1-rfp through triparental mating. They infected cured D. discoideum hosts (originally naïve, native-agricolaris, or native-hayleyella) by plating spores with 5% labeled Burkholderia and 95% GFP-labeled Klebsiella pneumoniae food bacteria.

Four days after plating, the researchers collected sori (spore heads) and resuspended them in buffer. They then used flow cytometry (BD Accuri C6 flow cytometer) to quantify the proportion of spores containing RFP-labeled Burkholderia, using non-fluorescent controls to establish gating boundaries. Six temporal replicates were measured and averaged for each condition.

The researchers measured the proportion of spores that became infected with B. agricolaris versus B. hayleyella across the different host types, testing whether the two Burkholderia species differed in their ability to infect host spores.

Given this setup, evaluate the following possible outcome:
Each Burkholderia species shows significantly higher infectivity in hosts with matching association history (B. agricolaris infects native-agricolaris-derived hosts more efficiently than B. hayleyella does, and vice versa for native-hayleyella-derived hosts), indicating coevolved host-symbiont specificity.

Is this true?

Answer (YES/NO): NO